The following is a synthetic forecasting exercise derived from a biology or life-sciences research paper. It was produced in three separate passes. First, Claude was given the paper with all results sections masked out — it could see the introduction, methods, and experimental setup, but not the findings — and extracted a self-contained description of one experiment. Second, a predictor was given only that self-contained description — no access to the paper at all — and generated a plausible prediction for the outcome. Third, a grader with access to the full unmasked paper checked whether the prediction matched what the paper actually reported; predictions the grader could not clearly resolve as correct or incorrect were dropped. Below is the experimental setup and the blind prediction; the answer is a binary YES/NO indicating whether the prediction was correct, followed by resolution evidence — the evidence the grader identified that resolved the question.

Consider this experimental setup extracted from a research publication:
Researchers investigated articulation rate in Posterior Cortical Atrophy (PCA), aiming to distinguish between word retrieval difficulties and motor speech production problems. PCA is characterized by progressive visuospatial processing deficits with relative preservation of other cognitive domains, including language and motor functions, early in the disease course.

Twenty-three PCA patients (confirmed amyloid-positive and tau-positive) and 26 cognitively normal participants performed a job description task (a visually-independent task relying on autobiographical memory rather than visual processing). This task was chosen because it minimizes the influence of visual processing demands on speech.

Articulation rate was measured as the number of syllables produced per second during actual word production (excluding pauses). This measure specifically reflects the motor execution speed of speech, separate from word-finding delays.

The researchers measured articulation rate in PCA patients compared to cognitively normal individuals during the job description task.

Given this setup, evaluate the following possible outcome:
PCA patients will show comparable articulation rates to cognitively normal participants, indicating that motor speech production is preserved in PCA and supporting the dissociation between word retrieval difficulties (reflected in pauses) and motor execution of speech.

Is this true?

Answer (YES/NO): YES